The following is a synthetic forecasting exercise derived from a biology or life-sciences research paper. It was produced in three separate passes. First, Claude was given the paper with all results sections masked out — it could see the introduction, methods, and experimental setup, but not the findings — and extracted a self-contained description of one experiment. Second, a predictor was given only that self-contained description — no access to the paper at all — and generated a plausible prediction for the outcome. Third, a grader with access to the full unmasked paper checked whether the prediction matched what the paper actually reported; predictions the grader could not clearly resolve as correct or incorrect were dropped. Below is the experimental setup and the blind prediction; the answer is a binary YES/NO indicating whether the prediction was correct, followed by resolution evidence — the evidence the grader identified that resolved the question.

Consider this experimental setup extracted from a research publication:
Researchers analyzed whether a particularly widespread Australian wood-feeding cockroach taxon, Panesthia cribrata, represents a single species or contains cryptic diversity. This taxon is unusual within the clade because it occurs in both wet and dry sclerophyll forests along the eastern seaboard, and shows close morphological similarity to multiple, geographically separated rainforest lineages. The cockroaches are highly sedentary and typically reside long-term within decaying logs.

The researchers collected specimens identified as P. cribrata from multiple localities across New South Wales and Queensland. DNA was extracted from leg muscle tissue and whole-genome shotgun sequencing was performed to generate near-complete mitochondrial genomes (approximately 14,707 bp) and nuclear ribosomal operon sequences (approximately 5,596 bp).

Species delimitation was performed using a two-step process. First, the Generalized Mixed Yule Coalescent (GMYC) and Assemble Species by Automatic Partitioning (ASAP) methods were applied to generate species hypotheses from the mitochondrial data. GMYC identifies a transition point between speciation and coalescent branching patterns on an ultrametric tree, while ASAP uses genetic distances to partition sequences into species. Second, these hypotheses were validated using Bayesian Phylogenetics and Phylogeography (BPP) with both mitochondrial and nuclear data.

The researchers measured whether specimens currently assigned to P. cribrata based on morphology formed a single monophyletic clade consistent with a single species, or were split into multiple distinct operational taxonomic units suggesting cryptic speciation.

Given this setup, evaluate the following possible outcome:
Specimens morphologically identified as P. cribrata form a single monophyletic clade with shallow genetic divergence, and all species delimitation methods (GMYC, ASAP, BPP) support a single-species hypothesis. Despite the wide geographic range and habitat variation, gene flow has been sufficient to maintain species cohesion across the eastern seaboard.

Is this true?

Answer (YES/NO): NO